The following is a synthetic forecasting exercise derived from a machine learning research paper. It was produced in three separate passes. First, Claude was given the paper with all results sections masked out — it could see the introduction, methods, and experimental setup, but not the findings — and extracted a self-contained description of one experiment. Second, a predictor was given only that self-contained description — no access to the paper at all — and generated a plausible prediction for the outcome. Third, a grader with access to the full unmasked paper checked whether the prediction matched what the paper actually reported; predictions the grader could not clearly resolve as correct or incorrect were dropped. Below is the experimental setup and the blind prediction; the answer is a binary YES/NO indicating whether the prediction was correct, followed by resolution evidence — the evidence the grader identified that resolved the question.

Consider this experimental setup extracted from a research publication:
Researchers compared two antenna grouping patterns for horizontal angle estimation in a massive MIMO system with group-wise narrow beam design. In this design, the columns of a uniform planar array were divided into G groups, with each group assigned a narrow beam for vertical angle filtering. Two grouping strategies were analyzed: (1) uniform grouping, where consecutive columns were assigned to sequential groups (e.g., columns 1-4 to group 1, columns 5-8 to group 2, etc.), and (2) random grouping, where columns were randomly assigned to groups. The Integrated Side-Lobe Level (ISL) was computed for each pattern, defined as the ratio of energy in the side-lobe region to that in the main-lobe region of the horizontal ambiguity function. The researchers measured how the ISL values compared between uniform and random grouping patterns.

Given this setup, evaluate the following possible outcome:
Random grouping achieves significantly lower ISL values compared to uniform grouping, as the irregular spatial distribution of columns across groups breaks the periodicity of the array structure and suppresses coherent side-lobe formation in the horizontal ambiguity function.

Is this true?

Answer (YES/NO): NO